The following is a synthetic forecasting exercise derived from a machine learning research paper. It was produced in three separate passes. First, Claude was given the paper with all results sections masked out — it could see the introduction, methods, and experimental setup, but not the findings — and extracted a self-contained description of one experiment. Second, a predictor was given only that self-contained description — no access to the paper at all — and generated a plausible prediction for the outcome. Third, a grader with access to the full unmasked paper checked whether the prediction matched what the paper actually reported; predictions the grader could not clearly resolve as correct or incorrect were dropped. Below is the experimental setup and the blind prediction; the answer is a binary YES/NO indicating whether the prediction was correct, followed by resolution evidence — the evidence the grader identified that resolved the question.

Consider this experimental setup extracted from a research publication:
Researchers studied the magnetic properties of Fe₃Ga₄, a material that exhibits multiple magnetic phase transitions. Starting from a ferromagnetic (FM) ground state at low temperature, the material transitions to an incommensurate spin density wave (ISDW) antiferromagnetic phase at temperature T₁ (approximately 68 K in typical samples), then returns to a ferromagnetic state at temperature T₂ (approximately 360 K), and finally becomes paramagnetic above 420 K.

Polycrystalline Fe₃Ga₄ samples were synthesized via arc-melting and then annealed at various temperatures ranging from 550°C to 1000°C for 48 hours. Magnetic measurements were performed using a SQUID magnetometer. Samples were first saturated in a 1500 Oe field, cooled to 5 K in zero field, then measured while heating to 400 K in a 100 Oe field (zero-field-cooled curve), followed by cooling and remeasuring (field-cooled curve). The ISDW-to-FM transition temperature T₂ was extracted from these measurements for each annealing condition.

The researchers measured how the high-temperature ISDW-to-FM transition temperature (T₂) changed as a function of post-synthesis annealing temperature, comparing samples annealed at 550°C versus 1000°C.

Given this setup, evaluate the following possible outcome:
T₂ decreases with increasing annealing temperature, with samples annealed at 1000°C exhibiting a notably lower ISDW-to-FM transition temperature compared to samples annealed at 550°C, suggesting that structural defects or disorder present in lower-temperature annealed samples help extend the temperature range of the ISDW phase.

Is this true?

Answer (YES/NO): NO